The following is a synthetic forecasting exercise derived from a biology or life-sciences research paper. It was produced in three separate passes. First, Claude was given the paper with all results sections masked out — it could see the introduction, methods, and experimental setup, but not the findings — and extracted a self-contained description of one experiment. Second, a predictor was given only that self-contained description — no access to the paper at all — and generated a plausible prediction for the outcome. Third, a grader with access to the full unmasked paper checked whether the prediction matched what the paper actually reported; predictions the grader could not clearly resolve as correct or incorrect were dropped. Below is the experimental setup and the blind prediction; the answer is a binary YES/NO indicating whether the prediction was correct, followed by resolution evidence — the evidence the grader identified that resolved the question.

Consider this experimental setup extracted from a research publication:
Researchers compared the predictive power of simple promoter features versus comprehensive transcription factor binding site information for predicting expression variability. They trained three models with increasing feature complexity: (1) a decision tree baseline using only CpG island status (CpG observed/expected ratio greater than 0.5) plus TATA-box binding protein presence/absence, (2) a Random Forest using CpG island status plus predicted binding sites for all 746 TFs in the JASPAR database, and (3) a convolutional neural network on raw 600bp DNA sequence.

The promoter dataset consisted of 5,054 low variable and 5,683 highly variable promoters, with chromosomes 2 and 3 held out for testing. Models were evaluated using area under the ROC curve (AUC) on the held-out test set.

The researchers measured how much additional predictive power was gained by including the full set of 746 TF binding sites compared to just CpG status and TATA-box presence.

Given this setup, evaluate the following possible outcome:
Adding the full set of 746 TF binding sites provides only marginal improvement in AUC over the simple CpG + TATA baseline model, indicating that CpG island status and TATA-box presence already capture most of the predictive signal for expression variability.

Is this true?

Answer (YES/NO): NO